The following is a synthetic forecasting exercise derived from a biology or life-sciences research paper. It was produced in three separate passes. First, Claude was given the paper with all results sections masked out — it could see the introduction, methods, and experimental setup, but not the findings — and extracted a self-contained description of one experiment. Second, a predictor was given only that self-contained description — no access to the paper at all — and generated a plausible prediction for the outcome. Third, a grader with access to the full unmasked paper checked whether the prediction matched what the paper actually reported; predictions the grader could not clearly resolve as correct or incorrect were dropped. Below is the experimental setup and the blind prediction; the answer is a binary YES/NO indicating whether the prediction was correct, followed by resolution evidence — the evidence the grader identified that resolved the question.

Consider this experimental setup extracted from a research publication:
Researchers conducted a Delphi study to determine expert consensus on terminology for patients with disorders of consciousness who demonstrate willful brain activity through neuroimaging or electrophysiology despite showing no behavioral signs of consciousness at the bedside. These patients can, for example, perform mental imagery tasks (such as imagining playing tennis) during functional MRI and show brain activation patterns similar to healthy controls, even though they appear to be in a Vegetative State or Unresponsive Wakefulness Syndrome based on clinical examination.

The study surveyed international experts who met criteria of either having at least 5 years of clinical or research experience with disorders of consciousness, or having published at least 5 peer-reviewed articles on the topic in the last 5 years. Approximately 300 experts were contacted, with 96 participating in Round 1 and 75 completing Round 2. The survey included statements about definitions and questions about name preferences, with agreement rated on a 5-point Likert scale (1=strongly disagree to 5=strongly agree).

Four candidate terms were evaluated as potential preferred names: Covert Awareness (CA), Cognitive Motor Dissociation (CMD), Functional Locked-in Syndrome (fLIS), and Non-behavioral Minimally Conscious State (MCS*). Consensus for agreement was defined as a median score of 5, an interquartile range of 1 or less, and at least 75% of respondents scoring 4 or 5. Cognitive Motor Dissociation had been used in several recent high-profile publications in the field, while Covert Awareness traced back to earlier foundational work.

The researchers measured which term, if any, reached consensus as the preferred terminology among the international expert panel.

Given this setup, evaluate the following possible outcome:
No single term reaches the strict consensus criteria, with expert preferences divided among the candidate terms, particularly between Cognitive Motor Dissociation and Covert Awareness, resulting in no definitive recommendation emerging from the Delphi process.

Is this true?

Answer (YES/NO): NO